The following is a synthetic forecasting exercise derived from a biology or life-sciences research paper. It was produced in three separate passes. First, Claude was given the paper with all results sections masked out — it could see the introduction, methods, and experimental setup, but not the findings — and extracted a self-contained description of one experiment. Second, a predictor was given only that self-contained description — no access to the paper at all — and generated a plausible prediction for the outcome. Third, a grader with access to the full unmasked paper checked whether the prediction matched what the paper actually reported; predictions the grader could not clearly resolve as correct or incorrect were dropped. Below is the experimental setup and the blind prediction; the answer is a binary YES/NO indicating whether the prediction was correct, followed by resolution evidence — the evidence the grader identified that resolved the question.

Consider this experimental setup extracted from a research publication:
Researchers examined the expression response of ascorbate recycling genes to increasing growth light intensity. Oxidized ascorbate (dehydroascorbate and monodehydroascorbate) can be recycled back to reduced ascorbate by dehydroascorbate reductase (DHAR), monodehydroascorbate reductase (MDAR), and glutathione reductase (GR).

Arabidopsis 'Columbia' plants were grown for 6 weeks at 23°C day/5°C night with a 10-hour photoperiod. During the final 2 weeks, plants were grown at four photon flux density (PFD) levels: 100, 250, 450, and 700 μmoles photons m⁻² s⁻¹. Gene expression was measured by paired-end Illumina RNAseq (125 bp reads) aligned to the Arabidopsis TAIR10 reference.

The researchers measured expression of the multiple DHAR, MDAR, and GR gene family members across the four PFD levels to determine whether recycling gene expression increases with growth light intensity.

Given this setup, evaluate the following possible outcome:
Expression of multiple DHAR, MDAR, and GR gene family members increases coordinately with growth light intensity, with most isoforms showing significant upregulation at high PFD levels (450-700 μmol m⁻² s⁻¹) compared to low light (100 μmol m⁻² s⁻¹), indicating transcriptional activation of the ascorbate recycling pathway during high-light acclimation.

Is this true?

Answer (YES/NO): NO